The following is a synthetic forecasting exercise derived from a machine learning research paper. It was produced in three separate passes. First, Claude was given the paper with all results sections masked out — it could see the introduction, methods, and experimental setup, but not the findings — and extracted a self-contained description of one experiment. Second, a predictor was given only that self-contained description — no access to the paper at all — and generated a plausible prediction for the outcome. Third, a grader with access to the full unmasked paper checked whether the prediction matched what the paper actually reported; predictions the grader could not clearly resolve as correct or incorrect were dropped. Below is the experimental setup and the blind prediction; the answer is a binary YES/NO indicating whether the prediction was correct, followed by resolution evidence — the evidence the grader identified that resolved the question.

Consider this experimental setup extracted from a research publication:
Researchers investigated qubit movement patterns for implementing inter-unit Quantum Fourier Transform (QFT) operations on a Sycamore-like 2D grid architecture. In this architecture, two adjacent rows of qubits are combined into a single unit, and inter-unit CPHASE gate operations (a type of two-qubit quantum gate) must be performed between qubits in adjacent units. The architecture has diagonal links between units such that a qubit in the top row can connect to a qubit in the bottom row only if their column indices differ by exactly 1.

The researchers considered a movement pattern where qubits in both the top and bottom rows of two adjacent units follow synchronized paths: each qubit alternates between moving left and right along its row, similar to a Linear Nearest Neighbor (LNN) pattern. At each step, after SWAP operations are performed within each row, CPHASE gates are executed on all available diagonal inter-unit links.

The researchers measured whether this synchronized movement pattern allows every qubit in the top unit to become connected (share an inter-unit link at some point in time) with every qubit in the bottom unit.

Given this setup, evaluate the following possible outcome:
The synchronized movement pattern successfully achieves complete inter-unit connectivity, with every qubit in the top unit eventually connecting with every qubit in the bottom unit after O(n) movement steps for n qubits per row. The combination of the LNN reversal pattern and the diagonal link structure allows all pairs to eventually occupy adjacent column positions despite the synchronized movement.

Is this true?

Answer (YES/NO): NO